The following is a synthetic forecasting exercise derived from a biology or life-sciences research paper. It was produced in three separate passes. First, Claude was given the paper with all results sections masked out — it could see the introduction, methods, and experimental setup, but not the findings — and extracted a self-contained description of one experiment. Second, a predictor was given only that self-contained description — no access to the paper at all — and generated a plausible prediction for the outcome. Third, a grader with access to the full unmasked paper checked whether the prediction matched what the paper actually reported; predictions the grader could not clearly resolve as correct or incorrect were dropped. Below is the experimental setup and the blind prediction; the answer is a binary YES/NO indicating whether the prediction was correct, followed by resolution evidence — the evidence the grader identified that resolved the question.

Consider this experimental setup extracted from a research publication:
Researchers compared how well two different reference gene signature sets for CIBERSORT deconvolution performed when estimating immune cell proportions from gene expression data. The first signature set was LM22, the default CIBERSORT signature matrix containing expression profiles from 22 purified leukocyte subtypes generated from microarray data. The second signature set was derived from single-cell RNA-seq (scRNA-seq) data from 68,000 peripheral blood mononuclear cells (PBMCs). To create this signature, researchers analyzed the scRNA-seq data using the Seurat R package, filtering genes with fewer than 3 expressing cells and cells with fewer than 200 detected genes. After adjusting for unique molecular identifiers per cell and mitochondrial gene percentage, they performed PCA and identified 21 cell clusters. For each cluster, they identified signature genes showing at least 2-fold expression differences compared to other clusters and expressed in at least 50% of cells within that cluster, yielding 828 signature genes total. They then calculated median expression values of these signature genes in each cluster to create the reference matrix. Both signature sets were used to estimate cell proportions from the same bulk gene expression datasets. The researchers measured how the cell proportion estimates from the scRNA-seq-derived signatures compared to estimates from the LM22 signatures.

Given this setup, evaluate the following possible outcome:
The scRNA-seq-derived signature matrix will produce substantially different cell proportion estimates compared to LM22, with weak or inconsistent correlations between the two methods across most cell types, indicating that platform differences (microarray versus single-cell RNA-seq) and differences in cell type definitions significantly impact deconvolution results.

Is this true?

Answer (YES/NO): NO